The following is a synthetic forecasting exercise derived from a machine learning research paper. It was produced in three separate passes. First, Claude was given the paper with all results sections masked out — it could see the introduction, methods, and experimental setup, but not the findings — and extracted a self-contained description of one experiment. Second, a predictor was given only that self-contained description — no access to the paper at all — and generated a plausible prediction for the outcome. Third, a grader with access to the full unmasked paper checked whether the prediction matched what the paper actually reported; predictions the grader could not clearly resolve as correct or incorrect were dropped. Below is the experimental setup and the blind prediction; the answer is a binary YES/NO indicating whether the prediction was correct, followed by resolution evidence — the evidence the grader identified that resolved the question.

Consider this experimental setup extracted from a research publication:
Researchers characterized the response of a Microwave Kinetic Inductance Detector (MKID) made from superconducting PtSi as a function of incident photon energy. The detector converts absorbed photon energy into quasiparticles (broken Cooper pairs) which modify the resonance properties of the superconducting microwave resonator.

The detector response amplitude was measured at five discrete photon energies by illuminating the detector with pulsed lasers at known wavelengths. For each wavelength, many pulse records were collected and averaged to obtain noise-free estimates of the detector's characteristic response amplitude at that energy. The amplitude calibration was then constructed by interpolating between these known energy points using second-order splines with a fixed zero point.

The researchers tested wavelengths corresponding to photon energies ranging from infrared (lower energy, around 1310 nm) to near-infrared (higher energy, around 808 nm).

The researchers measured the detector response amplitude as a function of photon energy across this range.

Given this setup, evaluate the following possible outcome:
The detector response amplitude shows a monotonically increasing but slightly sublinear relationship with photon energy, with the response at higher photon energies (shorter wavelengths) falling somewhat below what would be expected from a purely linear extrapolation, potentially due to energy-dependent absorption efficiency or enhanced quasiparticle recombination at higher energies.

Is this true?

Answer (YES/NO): YES